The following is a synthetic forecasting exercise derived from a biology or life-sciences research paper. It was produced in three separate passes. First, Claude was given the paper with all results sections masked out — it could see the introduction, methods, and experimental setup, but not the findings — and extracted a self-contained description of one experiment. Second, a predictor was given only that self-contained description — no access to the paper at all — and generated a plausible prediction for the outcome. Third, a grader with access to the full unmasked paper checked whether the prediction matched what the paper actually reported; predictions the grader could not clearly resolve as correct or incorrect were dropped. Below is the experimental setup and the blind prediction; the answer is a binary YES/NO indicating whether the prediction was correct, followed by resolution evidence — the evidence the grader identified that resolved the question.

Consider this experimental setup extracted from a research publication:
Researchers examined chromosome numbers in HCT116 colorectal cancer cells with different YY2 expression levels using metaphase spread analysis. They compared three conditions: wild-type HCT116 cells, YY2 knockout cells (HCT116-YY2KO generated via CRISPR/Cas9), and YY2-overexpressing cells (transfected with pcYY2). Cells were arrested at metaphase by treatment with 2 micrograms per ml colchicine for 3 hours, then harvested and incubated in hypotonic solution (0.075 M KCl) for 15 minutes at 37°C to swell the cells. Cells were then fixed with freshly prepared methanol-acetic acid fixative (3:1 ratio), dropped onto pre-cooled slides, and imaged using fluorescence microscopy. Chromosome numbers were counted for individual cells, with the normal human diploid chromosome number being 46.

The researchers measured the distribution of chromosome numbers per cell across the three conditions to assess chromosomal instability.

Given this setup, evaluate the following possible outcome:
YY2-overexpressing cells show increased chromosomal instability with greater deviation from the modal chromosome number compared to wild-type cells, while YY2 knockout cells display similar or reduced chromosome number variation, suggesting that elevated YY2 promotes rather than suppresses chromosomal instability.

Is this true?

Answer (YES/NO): NO